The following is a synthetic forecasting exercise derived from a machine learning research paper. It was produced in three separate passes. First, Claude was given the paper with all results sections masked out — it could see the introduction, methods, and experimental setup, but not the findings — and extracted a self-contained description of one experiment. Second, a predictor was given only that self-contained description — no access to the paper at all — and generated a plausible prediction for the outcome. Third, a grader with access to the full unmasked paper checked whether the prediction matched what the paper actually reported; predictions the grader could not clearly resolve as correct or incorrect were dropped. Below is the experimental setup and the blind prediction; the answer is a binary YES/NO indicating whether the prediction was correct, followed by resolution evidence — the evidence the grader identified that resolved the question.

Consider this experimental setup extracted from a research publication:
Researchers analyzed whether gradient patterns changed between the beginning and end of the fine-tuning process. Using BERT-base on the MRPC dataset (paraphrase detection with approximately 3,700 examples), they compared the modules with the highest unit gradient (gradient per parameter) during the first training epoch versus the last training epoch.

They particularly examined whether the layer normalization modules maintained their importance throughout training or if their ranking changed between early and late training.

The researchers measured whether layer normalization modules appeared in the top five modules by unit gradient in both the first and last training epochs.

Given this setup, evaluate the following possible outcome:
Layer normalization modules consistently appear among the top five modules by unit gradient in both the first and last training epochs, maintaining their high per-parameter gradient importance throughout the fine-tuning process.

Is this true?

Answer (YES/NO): YES